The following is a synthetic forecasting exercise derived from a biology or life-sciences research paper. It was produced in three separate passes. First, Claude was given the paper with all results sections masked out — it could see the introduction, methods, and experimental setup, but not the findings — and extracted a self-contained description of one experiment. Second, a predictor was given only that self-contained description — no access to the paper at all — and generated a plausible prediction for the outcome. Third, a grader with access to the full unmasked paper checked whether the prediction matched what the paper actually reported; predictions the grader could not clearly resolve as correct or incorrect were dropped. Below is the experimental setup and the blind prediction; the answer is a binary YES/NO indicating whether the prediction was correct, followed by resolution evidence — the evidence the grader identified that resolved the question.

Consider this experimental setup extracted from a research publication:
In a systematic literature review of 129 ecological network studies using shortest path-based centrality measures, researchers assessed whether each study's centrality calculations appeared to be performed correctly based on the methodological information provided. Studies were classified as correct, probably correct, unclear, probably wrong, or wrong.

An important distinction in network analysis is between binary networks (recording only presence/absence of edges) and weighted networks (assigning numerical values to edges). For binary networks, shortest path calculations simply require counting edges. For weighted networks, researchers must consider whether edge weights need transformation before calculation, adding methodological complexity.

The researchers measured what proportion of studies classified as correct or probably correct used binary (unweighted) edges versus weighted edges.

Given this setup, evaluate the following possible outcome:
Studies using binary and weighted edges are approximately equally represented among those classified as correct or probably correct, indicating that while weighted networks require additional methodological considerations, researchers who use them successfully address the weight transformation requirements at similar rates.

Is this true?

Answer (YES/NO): NO